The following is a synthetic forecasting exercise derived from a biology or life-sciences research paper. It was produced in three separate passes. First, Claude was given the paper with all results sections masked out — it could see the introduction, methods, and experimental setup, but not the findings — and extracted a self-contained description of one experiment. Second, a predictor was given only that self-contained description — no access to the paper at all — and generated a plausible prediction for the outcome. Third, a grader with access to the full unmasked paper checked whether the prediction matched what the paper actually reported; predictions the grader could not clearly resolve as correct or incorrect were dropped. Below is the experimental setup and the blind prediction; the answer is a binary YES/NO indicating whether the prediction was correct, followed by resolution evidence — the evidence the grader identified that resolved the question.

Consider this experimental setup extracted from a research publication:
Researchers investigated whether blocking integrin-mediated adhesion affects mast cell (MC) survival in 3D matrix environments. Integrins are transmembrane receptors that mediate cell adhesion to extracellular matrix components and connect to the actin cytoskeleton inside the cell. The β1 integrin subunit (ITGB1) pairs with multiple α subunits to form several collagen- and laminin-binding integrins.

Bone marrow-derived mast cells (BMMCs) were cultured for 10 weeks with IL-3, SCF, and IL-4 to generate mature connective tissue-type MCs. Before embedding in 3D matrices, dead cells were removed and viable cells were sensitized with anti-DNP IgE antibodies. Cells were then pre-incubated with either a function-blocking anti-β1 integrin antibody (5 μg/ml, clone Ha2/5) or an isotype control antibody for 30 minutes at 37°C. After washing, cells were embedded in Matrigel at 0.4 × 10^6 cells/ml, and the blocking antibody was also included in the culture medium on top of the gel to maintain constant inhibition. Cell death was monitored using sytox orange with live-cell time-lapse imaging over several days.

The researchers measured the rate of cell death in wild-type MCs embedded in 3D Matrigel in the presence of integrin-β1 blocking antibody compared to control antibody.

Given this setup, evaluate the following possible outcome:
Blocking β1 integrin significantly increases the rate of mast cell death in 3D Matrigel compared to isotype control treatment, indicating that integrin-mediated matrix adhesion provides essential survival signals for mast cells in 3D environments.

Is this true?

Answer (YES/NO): NO